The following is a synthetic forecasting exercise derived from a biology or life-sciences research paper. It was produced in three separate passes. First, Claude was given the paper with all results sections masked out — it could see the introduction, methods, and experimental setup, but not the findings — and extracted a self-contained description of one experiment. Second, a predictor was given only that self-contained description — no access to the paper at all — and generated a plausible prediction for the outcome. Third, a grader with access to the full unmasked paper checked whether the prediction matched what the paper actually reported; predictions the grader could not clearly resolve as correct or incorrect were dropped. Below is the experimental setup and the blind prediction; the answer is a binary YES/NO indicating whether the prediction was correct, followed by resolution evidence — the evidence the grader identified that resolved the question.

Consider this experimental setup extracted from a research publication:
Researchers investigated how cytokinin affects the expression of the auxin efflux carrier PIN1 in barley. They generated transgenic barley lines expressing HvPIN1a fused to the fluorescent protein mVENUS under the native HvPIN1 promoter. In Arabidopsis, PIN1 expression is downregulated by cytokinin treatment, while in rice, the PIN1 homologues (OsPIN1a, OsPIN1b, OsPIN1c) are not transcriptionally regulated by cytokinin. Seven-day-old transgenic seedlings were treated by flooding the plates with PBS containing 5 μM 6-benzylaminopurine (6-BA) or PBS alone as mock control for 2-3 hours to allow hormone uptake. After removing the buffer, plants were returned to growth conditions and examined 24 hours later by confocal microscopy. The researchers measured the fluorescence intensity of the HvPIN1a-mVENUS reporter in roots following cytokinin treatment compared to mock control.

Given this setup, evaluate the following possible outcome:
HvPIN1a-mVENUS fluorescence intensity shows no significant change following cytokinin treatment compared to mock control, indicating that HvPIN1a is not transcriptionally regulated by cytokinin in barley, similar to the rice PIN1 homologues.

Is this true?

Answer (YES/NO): NO